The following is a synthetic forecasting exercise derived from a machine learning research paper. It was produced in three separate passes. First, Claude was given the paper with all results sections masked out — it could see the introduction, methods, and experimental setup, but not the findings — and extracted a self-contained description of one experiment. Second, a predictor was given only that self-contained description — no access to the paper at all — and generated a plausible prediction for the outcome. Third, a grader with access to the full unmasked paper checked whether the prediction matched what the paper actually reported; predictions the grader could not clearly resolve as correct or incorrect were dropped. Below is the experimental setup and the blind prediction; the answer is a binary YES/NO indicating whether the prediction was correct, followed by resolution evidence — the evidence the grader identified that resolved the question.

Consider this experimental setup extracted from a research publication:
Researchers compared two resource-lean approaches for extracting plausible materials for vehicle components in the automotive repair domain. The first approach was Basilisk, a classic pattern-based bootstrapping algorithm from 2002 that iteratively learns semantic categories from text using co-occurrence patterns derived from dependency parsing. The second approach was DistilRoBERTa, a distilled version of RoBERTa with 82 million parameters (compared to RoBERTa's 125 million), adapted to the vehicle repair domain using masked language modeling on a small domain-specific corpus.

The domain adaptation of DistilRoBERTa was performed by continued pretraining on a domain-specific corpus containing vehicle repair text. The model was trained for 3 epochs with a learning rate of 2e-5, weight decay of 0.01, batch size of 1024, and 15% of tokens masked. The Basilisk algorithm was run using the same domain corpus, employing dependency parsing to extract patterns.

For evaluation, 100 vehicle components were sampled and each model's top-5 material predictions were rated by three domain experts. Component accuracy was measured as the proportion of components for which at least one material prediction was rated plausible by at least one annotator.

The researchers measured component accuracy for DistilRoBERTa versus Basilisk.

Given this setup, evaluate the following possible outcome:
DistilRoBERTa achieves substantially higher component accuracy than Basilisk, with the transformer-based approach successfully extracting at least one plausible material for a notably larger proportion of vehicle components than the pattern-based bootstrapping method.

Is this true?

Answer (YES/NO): YES